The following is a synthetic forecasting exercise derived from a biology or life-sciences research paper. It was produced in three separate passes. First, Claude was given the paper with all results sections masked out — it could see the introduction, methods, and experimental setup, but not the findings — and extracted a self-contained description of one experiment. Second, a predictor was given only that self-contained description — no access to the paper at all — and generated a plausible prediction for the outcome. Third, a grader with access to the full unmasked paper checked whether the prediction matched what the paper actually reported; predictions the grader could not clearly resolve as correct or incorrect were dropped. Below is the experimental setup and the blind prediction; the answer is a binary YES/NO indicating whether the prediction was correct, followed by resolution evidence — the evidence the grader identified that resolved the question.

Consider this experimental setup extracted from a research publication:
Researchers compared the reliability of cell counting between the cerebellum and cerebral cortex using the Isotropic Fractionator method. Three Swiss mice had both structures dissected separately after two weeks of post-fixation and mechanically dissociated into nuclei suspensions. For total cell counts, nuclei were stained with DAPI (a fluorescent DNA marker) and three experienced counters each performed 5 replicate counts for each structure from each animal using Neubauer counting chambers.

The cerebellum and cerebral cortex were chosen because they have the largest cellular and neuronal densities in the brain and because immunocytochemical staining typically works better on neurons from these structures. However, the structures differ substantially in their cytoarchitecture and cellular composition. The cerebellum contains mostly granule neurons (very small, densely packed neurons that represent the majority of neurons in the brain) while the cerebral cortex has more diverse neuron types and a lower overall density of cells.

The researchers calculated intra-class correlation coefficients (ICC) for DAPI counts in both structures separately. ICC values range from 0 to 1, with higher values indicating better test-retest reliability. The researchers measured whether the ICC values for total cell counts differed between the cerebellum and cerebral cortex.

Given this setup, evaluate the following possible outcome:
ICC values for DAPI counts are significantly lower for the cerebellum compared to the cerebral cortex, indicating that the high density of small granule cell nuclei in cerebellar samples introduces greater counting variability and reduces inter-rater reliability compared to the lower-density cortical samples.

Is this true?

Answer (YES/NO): NO